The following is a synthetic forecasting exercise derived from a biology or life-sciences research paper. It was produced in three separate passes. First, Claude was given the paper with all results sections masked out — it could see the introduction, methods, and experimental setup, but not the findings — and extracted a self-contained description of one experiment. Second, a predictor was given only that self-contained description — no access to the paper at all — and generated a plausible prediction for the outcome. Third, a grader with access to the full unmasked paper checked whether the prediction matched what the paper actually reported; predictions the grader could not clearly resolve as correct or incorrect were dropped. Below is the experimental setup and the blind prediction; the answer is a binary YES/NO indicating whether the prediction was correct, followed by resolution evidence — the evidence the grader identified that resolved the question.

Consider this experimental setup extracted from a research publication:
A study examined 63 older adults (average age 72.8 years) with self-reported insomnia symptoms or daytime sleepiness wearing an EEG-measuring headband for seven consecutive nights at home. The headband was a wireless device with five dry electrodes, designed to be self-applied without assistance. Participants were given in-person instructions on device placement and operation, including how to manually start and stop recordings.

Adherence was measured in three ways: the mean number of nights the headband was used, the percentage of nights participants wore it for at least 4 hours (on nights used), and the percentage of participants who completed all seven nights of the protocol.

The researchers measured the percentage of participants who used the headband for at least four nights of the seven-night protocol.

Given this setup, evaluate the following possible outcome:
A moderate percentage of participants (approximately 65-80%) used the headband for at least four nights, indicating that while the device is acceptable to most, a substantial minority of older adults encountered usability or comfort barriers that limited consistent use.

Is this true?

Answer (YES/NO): NO